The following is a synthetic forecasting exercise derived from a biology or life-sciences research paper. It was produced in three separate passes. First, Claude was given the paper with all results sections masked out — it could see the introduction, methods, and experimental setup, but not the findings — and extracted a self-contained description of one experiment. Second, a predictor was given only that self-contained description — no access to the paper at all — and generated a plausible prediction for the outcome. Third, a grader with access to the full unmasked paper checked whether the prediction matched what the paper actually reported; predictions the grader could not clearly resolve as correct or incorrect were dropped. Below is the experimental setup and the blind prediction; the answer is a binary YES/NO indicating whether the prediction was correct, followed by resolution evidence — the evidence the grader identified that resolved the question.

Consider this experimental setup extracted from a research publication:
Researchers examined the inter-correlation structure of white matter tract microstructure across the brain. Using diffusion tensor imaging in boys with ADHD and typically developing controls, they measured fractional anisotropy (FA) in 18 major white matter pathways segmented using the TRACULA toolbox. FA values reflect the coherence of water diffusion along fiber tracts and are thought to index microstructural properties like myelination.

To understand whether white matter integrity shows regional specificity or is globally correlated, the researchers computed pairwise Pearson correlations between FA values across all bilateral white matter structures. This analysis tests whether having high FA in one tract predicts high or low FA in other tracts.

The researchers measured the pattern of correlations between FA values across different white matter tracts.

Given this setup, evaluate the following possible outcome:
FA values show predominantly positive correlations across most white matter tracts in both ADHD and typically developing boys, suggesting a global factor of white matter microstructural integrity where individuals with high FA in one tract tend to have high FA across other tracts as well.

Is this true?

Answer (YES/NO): YES